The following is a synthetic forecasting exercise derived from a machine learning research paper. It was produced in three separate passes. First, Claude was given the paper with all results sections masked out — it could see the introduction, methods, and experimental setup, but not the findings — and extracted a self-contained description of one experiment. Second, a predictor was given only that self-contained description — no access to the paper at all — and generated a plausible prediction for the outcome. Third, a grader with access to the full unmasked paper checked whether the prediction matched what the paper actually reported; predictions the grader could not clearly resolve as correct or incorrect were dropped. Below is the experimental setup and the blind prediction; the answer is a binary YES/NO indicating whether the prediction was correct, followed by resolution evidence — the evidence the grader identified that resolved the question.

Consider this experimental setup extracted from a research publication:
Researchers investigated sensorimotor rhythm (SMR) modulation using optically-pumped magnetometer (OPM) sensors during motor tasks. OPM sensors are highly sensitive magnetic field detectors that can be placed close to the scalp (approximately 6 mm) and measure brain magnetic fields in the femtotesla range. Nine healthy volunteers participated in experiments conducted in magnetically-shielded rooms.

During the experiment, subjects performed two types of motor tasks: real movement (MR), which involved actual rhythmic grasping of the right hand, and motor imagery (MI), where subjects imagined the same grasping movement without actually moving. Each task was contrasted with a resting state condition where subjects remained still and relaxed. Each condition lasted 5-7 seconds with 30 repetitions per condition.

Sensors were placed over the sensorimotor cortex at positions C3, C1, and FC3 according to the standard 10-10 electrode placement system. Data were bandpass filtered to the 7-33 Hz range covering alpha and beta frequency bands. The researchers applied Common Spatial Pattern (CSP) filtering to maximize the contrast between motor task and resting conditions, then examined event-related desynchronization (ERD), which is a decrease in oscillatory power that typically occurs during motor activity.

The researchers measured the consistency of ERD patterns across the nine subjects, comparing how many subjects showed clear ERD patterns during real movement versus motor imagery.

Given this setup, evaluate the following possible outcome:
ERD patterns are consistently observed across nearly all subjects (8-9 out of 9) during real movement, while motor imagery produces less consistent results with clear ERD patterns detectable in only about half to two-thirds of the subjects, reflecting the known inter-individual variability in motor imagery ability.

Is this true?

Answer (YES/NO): NO